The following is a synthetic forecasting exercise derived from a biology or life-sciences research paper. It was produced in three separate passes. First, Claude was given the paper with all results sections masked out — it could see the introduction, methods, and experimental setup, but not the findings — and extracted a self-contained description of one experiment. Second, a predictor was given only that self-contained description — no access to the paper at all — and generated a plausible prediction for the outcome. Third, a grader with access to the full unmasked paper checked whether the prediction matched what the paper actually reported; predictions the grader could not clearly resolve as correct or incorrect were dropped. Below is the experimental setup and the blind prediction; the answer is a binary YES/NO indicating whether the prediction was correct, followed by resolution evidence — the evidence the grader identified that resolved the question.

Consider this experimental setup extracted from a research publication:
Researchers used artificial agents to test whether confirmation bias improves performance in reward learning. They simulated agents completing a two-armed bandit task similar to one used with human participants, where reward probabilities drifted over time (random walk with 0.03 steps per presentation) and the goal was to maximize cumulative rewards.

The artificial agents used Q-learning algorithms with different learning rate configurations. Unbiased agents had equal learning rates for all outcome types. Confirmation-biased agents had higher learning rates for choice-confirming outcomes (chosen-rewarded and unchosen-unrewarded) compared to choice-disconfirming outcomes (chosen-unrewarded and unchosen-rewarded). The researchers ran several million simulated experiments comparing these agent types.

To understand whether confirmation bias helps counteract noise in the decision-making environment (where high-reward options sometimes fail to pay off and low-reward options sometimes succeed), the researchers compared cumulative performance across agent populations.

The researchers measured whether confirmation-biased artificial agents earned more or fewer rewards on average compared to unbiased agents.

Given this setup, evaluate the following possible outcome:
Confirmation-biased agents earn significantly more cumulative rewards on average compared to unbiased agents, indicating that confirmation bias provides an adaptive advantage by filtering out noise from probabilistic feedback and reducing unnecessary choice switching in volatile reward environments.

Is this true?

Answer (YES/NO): YES